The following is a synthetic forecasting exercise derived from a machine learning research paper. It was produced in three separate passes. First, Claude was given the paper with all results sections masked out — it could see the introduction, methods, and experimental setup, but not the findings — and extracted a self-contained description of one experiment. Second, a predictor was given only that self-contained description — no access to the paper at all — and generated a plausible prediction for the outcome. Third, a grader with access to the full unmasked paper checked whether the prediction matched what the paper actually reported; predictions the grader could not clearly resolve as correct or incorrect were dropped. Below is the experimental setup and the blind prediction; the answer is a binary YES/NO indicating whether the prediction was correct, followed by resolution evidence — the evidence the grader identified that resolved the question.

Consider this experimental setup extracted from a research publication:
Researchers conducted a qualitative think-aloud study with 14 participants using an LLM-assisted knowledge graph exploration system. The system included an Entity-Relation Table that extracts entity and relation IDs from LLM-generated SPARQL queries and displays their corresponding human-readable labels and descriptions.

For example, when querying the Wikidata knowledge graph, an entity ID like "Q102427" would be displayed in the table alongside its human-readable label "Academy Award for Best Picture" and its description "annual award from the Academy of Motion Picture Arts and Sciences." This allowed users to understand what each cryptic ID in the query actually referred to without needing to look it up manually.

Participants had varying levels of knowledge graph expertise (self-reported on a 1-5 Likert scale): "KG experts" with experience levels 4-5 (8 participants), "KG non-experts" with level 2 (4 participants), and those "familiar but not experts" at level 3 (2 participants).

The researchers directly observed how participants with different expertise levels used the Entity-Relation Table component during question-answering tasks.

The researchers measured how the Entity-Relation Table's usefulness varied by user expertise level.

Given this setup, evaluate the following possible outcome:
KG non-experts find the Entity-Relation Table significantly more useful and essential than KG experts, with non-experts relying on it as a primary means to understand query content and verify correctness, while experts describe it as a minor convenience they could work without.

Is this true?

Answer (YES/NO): NO